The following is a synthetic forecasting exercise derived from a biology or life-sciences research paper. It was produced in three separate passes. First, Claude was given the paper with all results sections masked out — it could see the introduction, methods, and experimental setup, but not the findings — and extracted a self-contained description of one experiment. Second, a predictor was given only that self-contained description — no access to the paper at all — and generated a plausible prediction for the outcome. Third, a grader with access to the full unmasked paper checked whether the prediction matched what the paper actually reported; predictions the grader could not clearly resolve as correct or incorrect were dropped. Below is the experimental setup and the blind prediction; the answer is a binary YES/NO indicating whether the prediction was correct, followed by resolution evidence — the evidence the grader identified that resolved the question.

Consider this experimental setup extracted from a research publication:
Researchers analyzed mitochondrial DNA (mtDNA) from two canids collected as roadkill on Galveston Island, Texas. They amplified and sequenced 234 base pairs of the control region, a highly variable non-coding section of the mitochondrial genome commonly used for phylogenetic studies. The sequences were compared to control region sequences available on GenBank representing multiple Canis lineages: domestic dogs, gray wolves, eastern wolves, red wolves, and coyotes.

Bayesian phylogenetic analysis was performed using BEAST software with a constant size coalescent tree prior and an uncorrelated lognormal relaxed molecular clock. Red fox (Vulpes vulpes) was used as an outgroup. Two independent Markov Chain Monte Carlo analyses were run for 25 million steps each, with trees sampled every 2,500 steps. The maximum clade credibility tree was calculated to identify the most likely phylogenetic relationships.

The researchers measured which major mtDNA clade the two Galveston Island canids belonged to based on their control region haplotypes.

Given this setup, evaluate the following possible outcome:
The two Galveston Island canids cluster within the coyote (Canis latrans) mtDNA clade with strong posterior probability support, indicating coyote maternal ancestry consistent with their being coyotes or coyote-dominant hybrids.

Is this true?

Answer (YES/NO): NO